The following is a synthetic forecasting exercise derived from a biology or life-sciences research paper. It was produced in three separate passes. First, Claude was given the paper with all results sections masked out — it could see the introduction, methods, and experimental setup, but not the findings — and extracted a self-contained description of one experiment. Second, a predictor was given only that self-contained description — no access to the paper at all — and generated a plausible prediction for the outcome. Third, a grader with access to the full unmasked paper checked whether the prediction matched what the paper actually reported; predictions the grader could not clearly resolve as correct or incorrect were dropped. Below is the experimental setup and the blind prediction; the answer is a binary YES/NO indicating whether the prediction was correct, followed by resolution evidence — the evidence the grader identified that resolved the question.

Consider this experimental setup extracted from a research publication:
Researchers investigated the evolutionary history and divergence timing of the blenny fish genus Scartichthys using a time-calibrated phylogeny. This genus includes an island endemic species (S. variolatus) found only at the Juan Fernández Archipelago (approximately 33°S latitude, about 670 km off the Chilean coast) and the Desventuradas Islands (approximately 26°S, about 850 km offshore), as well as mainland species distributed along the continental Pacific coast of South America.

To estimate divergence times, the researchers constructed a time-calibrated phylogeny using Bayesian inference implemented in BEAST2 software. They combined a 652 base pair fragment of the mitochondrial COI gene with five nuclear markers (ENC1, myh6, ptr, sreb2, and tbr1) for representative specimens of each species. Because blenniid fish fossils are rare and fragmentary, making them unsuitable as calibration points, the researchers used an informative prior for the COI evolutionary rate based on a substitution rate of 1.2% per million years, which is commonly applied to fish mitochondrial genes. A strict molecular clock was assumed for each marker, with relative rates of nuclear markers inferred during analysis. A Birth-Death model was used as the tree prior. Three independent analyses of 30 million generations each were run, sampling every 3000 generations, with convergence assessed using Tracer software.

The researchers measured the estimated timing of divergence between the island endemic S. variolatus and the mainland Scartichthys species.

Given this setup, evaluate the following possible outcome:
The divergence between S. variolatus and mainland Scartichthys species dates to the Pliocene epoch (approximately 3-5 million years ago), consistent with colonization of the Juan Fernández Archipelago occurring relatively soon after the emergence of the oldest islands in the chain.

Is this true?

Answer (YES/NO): NO